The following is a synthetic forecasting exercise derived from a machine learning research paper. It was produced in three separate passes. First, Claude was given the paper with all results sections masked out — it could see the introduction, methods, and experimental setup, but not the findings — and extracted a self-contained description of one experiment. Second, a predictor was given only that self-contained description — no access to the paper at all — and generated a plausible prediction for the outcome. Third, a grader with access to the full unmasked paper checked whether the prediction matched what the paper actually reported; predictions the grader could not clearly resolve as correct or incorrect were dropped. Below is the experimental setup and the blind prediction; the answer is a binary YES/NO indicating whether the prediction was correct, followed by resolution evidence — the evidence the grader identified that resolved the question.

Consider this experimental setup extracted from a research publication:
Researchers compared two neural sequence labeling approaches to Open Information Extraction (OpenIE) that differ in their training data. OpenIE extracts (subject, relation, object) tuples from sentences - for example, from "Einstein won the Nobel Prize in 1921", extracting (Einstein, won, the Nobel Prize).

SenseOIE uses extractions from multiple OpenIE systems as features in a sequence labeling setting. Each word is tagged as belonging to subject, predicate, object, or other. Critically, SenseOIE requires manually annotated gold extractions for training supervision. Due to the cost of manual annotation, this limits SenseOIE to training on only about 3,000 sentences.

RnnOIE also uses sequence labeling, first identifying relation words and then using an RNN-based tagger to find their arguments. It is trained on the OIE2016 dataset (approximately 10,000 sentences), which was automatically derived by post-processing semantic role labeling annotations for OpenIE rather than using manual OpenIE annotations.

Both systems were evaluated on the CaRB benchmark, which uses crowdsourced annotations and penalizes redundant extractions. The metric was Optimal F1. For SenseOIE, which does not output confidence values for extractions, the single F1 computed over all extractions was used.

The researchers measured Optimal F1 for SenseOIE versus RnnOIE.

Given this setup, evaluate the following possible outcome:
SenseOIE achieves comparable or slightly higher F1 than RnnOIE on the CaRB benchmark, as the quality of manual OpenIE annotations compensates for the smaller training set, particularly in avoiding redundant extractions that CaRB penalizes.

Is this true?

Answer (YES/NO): NO